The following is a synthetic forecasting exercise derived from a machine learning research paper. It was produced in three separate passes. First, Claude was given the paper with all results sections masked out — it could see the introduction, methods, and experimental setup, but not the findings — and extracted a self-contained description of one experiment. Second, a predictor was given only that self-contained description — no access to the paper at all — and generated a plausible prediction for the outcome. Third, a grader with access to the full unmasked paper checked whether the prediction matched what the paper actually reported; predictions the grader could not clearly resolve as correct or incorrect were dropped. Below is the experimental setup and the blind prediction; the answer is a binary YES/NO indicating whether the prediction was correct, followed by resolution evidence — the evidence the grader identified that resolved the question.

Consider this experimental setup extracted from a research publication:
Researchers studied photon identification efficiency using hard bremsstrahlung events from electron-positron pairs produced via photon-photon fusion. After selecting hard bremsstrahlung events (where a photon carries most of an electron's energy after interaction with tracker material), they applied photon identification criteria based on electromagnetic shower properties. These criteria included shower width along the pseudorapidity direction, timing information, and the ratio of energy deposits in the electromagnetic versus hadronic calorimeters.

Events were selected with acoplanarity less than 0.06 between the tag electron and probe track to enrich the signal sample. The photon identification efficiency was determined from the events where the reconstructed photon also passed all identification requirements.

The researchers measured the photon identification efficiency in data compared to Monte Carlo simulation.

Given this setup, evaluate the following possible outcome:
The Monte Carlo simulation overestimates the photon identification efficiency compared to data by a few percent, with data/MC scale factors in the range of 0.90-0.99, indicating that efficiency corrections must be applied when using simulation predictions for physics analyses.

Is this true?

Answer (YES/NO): YES